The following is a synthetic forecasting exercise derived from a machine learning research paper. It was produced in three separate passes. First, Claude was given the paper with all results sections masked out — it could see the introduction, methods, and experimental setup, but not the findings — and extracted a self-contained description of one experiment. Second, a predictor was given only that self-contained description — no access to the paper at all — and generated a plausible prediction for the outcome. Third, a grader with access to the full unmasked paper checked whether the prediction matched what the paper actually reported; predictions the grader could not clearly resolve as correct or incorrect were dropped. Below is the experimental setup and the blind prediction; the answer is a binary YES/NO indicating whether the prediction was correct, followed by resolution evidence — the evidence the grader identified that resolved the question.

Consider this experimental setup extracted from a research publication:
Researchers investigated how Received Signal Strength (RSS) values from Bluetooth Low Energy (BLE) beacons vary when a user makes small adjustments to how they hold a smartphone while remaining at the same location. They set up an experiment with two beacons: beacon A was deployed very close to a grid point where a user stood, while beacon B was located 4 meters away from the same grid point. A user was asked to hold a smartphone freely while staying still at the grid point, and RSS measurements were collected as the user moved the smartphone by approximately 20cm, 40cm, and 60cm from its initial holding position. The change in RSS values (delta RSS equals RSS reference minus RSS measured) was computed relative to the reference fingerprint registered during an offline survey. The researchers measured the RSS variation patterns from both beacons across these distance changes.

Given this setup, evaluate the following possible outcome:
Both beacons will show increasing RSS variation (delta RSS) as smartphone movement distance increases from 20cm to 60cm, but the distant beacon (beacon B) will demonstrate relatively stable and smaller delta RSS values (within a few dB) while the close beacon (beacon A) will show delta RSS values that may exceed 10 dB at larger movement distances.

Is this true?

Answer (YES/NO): NO